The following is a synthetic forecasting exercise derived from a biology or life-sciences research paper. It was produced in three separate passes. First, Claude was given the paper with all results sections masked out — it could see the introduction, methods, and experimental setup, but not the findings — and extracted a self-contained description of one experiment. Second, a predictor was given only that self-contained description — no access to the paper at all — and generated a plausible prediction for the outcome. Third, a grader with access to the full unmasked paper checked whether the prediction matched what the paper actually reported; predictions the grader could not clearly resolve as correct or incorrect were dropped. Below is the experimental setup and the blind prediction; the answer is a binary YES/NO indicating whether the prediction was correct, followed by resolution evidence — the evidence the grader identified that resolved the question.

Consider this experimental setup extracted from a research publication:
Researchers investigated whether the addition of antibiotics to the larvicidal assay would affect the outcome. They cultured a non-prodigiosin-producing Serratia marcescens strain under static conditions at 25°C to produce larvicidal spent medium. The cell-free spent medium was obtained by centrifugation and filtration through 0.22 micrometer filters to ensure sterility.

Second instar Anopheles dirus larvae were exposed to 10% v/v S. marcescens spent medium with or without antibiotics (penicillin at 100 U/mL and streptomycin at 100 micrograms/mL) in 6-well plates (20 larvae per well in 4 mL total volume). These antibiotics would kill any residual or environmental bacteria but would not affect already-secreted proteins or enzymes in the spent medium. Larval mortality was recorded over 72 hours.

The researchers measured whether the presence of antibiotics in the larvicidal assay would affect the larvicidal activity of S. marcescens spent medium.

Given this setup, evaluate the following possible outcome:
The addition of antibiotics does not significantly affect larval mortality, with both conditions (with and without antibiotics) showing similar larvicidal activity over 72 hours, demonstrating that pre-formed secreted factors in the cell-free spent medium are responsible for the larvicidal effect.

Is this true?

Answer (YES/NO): NO